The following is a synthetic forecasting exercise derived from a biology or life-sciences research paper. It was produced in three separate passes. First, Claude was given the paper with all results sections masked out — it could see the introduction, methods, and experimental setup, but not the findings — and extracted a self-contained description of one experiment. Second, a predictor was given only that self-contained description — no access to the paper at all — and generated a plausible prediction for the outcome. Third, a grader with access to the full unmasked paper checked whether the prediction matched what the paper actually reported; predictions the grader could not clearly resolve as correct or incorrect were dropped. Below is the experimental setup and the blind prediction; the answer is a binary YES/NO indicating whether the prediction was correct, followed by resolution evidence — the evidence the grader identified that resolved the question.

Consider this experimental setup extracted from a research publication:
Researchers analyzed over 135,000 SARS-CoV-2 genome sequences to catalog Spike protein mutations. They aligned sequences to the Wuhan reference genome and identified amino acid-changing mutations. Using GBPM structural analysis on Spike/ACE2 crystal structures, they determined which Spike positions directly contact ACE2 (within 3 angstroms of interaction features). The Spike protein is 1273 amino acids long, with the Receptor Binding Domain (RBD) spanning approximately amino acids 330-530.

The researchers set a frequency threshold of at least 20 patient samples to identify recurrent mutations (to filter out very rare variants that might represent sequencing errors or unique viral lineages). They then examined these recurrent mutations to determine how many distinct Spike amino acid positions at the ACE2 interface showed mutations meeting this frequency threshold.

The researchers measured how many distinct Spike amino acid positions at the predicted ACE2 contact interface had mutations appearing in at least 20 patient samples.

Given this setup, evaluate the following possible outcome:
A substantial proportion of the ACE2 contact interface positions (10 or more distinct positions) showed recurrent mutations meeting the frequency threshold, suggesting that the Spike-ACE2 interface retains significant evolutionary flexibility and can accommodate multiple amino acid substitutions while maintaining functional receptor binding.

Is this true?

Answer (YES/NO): NO